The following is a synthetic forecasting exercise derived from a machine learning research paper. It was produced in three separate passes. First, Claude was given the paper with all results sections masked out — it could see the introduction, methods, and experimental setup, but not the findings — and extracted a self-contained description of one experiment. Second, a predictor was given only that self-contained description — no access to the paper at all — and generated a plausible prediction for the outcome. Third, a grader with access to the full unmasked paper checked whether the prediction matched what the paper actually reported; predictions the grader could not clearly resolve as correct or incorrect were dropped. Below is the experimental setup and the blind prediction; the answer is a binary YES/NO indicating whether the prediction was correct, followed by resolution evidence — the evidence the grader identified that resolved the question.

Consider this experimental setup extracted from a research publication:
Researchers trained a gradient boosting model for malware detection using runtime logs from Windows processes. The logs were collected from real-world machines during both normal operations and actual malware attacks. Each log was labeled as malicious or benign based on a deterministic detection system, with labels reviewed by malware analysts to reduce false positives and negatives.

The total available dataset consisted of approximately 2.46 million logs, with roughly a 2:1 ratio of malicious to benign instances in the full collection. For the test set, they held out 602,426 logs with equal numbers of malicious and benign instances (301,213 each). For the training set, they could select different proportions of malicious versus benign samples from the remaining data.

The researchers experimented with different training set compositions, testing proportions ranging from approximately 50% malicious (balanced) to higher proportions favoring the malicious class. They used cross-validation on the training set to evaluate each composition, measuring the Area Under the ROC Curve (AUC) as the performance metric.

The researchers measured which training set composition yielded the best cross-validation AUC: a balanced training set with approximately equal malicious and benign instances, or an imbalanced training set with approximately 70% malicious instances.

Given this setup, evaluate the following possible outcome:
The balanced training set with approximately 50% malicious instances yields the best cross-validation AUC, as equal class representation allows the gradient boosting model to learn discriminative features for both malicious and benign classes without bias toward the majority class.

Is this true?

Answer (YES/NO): NO